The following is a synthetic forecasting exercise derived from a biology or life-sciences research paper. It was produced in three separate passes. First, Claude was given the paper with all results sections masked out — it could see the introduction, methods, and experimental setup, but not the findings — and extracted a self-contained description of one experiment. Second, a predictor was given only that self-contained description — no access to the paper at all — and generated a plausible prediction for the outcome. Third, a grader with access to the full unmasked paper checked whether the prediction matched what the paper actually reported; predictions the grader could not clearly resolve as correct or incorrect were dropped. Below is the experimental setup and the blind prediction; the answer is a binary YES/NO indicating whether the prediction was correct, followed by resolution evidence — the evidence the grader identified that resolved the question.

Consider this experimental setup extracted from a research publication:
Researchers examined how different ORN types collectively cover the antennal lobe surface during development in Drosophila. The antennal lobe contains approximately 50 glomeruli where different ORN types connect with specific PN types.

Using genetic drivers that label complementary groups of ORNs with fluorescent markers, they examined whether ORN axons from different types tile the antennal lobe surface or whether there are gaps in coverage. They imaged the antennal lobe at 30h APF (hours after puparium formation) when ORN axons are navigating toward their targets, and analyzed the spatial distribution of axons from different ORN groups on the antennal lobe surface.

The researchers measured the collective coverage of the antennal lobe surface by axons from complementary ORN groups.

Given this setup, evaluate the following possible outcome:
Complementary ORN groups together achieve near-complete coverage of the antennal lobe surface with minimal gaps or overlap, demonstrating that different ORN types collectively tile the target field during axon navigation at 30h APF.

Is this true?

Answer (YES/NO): YES